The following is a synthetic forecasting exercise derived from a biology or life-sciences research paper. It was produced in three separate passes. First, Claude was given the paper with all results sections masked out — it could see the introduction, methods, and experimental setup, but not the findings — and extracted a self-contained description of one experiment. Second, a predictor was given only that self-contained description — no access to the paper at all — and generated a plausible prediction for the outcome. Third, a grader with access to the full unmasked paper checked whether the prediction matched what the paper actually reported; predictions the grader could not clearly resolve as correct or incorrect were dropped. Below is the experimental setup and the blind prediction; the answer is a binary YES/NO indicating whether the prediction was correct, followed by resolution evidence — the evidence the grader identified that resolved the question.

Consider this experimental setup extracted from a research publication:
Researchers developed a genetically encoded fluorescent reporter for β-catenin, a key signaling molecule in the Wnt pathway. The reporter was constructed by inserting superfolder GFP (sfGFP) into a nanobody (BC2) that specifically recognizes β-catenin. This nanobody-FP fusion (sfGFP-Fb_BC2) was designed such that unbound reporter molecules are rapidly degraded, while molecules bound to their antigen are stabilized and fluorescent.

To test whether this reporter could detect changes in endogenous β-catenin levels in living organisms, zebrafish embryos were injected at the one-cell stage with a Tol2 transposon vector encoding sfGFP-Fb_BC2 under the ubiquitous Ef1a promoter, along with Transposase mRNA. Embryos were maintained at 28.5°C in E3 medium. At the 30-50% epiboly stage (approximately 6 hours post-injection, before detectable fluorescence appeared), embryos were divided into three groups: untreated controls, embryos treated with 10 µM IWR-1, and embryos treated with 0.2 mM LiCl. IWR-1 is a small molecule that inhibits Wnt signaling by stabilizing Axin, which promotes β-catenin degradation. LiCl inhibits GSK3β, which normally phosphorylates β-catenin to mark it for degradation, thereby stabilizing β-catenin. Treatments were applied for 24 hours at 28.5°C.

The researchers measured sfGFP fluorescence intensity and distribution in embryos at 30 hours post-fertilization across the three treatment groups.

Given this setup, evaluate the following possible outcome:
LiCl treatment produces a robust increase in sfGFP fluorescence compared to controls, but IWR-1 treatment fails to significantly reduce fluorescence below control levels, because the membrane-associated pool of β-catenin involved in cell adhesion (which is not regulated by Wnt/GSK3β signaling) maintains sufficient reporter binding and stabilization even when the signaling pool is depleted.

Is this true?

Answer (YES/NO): NO